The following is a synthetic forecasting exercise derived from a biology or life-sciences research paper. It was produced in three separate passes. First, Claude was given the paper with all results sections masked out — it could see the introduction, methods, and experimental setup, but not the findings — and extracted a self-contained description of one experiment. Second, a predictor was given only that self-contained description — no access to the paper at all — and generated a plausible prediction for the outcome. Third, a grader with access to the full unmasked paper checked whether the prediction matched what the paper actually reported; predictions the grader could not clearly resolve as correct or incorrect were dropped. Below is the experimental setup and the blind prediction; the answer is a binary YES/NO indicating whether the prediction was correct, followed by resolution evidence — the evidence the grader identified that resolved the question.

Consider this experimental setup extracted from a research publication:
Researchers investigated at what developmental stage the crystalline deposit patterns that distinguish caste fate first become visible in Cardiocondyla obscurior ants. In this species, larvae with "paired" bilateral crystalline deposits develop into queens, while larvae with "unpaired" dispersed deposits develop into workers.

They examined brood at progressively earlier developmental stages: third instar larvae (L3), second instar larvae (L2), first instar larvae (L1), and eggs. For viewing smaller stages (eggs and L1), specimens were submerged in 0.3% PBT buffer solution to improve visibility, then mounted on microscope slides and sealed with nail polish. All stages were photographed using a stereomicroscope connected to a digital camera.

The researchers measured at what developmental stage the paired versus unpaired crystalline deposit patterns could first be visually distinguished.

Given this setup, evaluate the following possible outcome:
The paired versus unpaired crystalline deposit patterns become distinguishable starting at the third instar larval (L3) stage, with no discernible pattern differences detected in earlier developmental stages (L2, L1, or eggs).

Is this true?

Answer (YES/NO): NO